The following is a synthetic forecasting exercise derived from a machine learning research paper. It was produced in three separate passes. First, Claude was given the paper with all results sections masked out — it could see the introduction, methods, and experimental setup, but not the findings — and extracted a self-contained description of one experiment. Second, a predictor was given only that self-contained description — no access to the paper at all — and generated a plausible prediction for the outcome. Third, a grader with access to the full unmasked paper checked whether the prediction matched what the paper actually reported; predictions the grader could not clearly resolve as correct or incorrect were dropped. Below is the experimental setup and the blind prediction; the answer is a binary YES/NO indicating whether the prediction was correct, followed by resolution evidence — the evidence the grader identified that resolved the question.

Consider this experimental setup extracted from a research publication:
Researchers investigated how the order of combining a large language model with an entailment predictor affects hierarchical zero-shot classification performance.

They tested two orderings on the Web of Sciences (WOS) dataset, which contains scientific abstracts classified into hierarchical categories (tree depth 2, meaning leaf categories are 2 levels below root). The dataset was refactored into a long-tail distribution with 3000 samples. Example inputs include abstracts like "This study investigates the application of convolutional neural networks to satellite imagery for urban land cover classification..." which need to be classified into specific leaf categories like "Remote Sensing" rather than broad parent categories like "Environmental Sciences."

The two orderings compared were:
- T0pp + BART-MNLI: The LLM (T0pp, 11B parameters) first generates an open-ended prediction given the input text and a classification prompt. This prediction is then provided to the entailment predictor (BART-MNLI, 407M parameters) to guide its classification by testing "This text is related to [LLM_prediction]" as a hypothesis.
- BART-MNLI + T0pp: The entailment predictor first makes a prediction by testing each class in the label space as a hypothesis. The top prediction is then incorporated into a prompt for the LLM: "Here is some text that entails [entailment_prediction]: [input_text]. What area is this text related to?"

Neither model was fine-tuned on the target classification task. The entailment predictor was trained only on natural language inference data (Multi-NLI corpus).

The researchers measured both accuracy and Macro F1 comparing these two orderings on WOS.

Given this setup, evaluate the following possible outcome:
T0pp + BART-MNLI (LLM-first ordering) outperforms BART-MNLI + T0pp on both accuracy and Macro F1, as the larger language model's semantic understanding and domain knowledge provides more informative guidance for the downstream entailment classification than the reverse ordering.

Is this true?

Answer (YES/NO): NO